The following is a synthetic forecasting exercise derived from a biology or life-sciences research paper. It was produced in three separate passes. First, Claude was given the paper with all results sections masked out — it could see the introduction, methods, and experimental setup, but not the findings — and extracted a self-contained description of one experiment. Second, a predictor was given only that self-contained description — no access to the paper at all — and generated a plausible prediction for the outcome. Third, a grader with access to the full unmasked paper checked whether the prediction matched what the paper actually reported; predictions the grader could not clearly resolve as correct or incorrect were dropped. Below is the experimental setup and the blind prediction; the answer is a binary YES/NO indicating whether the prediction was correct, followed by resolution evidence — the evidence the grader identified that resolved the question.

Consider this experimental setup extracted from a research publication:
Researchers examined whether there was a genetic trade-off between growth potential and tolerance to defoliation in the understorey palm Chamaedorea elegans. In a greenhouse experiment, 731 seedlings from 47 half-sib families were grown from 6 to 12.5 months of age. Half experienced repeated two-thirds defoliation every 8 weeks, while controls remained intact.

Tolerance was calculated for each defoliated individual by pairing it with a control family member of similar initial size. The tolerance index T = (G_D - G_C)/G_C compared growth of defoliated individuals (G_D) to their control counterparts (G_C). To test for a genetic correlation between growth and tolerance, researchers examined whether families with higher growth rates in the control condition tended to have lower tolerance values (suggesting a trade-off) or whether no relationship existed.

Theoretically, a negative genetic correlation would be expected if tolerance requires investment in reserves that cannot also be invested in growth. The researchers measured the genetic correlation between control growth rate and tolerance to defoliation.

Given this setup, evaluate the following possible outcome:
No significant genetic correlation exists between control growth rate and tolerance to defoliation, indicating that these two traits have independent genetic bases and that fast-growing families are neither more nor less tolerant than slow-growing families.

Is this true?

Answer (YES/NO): YES